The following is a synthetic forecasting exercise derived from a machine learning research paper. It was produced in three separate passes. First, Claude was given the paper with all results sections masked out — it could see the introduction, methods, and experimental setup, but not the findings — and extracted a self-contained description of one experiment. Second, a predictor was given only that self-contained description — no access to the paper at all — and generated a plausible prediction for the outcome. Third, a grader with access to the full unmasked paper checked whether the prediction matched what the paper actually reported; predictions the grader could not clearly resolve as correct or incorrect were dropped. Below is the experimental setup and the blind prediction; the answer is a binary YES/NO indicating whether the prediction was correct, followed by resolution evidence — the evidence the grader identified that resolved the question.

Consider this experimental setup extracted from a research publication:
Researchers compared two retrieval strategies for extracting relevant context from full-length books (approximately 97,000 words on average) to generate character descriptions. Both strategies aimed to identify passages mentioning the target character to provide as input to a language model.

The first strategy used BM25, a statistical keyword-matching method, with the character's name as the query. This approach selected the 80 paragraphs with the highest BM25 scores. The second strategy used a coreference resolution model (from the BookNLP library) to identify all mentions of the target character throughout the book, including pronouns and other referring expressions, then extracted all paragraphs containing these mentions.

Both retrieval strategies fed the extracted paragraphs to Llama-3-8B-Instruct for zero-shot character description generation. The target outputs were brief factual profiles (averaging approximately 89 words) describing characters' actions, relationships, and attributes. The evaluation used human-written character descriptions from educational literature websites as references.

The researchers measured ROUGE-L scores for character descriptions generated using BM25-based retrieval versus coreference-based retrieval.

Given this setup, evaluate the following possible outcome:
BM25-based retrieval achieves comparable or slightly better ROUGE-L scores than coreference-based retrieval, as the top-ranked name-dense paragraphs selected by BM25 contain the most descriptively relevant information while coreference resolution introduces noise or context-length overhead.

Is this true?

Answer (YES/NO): NO